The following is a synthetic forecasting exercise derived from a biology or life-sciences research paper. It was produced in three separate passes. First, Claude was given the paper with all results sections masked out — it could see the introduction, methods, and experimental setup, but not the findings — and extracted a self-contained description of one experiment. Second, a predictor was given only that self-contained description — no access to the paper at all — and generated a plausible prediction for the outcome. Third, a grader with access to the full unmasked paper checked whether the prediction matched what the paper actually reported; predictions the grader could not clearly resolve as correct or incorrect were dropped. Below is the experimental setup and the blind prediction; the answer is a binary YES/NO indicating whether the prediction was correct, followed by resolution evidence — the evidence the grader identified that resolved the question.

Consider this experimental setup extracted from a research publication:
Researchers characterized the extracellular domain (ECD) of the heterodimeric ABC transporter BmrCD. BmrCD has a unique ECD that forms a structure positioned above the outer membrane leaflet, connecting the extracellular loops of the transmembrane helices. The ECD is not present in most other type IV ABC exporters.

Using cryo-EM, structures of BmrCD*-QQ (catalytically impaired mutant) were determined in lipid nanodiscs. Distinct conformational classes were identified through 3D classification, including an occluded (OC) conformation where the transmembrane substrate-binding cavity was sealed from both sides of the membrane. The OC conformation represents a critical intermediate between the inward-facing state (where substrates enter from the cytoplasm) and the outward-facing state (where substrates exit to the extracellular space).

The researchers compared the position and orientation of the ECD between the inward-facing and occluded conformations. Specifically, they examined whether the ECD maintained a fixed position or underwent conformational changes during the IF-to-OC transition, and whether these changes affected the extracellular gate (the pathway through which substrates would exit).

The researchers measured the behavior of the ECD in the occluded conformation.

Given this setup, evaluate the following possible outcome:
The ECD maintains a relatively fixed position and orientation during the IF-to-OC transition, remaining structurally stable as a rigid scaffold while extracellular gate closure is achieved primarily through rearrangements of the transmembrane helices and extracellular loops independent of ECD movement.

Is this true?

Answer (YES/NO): NO